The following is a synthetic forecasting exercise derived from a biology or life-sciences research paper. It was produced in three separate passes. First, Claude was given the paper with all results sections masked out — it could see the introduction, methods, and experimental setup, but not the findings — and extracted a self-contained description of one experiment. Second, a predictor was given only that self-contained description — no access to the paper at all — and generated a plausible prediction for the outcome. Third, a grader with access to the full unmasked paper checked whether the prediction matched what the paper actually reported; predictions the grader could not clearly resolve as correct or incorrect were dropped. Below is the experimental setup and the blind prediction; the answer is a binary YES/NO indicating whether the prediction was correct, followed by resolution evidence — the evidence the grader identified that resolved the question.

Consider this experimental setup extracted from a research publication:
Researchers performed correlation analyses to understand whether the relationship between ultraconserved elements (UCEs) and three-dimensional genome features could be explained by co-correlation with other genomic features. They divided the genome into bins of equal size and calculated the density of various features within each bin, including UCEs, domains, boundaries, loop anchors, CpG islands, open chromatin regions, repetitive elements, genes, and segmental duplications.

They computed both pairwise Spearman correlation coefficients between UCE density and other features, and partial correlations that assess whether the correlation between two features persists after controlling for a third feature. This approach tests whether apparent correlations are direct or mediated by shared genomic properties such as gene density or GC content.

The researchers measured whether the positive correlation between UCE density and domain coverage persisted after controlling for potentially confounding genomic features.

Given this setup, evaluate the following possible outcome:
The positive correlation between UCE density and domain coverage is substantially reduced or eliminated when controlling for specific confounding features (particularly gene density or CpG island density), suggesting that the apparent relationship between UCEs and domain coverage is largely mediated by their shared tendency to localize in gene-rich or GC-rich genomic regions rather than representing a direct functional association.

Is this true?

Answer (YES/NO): NO